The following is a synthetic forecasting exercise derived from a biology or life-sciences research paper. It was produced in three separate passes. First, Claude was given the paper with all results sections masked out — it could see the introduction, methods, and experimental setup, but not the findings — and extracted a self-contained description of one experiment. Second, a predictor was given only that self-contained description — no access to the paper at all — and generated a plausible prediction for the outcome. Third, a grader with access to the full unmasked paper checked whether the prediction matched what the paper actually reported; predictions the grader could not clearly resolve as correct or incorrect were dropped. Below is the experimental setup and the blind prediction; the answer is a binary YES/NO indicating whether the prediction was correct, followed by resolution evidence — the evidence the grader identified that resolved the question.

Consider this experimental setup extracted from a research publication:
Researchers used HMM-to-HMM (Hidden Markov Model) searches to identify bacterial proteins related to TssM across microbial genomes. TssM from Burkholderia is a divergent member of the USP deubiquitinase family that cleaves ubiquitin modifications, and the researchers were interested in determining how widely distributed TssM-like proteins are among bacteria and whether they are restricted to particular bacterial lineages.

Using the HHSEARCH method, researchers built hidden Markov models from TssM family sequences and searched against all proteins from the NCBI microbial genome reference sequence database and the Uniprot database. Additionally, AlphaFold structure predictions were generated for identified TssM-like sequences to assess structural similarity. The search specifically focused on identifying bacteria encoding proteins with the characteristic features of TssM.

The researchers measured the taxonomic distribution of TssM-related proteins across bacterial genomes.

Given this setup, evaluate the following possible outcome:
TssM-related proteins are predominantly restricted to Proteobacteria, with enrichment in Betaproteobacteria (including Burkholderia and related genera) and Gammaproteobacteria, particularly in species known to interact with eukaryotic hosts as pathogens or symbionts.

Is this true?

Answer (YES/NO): NO